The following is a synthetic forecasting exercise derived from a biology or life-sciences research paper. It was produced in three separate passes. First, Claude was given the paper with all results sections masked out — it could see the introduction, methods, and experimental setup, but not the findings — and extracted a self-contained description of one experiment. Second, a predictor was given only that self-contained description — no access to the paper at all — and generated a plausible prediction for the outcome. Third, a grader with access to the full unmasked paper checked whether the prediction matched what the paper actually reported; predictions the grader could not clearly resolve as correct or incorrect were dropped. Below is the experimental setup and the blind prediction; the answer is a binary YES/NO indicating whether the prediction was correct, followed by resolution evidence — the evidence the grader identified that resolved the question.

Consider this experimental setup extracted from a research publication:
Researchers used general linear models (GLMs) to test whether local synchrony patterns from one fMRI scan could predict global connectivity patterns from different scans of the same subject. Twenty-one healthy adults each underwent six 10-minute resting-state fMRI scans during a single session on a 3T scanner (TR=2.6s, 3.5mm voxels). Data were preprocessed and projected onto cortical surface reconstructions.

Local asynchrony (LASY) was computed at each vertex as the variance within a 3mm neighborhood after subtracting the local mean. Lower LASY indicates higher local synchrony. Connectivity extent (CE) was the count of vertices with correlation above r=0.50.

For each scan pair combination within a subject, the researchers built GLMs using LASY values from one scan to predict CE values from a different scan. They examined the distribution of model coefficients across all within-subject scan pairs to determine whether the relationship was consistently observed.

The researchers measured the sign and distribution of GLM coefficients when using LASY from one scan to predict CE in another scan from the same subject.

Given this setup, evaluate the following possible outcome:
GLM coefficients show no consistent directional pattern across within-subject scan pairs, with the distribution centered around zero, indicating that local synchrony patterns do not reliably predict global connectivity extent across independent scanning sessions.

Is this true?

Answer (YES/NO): NO